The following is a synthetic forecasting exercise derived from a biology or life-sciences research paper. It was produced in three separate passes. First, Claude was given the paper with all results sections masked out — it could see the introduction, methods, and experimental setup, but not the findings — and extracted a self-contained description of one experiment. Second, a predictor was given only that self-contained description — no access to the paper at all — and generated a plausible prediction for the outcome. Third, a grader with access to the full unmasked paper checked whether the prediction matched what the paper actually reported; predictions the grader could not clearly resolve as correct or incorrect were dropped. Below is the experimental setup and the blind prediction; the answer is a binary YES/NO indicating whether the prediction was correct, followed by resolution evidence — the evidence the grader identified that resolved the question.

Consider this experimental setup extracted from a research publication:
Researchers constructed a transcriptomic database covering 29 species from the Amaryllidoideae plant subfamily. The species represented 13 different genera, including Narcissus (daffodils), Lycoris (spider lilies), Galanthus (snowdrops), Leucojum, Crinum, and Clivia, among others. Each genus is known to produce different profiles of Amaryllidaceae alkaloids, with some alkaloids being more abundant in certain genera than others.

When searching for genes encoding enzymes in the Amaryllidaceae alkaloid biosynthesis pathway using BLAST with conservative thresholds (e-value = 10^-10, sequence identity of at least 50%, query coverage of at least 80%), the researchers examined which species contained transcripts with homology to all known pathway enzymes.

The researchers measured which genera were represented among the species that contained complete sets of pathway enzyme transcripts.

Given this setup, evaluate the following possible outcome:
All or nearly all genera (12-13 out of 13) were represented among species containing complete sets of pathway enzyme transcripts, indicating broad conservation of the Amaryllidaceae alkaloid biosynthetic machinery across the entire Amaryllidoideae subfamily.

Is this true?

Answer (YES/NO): NO